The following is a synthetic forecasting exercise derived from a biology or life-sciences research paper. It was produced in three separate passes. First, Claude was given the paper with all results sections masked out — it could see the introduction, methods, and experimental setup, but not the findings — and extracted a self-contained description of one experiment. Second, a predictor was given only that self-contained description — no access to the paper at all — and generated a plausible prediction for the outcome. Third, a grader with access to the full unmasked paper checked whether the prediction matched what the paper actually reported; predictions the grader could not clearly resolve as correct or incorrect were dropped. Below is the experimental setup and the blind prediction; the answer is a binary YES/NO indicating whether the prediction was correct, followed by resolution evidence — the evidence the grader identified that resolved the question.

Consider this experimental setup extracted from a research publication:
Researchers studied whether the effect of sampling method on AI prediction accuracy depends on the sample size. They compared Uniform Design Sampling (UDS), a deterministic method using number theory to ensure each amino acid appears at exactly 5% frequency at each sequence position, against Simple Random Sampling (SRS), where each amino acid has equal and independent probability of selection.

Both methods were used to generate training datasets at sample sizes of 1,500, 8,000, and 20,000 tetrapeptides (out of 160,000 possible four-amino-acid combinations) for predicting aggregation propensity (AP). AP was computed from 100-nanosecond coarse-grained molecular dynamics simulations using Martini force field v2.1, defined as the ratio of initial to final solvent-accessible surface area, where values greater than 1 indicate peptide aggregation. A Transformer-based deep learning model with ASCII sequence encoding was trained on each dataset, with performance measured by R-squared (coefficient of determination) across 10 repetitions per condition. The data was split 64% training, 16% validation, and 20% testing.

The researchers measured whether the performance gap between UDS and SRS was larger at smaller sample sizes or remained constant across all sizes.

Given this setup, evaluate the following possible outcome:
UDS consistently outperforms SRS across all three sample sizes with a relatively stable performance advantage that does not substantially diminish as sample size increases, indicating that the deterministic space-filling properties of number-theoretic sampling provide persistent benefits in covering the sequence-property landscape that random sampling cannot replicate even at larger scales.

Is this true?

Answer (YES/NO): NO